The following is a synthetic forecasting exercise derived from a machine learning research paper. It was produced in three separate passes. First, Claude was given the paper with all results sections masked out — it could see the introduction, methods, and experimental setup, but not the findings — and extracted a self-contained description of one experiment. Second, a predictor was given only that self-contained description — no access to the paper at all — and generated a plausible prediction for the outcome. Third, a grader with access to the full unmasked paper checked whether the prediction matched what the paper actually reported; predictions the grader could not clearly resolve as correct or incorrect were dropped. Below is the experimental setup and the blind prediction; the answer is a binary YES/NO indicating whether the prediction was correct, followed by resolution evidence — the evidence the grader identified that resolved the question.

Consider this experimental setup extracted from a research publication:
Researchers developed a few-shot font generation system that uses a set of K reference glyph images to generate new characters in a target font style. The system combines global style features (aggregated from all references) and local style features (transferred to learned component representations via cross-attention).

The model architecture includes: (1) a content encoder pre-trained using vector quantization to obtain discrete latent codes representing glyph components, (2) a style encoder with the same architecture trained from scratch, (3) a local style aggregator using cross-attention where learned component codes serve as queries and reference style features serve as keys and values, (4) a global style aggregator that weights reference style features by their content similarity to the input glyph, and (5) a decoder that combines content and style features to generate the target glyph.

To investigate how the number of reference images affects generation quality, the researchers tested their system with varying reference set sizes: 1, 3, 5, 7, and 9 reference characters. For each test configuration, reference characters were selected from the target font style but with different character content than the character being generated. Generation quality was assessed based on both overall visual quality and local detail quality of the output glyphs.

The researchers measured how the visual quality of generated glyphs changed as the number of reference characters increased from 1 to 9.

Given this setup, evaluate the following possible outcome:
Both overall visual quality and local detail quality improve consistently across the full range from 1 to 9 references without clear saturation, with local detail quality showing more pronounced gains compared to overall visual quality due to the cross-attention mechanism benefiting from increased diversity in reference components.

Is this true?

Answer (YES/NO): NO